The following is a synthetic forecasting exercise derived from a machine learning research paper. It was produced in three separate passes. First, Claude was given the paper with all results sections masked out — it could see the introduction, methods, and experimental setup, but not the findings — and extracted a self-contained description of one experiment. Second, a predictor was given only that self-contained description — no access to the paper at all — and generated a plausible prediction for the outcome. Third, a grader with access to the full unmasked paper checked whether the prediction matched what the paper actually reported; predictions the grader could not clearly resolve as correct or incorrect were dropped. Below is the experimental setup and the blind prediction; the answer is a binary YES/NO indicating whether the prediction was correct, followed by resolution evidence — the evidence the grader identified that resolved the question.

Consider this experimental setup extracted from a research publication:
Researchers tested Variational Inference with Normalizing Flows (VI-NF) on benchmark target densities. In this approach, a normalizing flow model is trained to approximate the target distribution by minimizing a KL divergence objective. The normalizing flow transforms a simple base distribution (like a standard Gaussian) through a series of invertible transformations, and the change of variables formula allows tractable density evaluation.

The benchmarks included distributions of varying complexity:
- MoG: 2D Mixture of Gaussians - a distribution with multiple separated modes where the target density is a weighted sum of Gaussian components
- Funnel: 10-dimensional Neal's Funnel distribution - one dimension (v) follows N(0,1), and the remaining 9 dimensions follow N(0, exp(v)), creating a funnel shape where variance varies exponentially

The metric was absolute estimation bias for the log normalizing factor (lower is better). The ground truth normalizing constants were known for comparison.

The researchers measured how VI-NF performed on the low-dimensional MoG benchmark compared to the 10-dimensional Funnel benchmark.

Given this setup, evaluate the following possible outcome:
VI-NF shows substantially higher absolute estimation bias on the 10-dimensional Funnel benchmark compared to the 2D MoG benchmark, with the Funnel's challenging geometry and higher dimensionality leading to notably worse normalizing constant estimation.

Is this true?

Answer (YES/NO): NO